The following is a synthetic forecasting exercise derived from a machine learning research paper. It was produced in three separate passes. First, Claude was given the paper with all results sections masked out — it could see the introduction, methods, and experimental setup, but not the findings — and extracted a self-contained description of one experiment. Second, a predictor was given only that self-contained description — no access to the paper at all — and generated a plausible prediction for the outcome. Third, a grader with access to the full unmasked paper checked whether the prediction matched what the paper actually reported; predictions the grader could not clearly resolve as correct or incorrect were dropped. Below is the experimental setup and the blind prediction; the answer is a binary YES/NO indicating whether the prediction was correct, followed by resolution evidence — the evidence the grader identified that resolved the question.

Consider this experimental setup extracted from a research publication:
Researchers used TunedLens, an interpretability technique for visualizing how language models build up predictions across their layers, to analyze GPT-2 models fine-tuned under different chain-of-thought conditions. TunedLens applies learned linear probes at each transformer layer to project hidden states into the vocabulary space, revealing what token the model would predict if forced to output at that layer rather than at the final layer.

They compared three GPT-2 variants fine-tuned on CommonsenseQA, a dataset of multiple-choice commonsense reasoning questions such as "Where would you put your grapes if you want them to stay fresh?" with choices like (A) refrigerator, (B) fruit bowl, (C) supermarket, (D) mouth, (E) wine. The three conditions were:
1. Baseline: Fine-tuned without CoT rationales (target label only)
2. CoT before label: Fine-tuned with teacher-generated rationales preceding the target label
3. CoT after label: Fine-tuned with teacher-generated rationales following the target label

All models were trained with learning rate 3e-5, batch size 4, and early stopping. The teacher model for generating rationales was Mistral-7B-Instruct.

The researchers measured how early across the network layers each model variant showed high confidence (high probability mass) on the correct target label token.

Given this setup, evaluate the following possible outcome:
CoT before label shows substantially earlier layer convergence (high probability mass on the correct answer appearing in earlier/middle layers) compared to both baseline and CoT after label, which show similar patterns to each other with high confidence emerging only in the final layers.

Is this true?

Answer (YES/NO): NO